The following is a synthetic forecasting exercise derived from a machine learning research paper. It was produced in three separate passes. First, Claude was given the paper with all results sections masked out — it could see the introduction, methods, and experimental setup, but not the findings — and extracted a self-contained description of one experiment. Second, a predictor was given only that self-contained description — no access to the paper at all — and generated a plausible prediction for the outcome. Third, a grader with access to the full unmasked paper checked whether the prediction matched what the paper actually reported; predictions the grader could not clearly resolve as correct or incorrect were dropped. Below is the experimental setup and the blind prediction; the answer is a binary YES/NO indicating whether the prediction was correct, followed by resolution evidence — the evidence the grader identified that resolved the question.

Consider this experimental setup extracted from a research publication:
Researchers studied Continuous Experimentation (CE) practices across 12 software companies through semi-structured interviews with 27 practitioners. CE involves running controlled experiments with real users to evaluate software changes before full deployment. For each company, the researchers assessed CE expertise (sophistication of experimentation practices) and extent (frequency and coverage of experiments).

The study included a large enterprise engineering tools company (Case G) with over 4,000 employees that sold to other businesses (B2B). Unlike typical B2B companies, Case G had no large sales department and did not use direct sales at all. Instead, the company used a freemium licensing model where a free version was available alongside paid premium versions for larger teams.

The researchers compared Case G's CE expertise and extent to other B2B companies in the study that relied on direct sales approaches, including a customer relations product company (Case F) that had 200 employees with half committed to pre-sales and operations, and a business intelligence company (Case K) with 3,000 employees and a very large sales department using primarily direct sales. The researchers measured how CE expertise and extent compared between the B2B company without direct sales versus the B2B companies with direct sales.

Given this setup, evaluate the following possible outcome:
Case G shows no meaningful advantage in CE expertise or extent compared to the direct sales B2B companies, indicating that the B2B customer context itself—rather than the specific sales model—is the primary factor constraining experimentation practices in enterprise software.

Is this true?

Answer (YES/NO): NO